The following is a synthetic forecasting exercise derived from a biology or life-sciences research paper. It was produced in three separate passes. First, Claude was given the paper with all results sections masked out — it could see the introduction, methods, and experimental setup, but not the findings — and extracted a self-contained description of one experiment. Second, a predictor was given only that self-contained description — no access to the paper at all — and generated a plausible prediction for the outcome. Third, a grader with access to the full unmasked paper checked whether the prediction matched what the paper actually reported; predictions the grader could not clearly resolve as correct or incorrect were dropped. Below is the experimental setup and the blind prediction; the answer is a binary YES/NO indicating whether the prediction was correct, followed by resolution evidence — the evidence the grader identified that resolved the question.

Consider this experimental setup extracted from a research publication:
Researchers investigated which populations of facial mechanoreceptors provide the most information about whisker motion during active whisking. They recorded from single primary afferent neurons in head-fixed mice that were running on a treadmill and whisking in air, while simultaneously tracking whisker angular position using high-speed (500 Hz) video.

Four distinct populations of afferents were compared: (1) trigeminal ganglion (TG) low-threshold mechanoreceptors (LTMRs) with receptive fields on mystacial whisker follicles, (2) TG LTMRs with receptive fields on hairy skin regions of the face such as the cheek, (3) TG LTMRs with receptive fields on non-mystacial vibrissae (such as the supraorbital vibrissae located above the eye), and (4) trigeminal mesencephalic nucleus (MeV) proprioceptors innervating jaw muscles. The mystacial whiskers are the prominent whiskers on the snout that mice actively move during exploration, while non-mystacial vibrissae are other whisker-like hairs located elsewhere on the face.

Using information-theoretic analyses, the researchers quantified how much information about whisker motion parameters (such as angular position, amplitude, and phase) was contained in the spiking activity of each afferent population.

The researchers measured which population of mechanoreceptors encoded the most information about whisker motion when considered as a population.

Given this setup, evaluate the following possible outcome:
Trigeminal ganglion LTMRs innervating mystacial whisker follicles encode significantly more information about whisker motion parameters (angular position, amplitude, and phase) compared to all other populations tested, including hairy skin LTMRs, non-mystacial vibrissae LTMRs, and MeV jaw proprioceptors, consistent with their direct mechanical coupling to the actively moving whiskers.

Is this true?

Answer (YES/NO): NO